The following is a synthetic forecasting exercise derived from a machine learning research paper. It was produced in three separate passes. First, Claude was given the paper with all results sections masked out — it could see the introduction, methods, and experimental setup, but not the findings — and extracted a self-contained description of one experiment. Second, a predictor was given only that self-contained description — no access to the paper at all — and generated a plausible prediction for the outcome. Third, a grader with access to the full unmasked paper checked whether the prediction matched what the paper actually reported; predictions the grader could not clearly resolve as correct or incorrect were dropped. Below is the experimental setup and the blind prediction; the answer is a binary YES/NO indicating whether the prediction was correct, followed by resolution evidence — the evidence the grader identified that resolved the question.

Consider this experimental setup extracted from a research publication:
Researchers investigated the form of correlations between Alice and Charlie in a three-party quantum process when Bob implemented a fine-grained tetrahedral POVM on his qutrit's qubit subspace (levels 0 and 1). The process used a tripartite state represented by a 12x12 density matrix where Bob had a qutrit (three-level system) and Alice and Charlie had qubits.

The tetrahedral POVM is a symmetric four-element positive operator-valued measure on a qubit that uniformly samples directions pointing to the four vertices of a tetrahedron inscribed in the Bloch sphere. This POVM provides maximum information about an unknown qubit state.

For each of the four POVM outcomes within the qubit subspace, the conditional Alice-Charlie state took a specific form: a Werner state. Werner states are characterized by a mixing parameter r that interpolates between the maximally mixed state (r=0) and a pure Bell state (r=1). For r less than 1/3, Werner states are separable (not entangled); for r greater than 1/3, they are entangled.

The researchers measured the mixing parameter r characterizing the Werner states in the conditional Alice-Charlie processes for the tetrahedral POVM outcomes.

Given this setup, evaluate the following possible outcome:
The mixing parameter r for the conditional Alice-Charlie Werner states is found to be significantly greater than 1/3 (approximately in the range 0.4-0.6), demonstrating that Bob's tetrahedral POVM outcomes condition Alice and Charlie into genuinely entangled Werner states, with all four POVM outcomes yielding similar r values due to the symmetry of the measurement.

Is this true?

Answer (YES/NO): NO